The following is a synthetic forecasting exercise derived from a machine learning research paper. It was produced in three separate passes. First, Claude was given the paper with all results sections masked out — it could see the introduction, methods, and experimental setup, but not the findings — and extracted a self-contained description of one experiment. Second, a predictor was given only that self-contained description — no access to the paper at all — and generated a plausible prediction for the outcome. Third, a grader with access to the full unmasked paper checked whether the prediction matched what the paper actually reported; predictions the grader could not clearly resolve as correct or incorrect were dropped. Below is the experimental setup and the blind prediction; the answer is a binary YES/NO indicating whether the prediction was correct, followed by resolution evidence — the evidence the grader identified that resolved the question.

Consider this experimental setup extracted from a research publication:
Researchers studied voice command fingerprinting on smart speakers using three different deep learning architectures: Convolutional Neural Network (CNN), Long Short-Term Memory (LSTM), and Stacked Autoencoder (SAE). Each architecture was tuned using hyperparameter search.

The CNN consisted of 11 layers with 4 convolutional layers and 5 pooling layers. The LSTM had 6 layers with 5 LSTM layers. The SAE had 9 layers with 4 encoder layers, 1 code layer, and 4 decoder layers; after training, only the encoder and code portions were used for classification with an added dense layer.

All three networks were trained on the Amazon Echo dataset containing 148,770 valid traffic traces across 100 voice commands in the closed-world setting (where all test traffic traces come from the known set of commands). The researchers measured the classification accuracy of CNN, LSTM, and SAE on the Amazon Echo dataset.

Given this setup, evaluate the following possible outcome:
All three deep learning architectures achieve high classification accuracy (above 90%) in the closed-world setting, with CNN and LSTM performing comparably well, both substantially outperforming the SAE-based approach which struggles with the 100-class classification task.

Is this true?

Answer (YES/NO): NO